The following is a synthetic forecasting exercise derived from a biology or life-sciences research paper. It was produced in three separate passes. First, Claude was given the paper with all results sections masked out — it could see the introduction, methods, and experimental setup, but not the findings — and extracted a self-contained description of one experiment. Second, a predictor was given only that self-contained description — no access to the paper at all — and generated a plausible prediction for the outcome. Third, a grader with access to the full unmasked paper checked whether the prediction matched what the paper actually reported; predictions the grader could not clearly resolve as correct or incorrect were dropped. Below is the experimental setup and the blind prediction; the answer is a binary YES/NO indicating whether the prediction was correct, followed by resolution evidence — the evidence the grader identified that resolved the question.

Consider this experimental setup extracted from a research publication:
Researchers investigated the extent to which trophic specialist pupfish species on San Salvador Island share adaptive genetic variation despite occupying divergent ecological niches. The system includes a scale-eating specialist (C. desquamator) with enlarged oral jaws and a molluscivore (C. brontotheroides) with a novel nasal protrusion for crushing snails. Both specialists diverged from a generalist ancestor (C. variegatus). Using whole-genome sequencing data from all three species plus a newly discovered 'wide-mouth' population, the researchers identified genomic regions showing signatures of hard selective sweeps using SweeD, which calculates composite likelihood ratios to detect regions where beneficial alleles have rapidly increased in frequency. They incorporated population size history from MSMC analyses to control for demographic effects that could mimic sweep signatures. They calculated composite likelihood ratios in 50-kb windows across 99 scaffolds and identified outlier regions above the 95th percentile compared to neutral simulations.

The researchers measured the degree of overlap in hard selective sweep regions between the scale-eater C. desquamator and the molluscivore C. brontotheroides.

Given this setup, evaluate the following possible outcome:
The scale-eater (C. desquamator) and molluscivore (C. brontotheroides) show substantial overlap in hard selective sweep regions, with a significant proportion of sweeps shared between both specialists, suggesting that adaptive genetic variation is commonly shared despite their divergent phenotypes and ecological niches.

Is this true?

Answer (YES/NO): NO